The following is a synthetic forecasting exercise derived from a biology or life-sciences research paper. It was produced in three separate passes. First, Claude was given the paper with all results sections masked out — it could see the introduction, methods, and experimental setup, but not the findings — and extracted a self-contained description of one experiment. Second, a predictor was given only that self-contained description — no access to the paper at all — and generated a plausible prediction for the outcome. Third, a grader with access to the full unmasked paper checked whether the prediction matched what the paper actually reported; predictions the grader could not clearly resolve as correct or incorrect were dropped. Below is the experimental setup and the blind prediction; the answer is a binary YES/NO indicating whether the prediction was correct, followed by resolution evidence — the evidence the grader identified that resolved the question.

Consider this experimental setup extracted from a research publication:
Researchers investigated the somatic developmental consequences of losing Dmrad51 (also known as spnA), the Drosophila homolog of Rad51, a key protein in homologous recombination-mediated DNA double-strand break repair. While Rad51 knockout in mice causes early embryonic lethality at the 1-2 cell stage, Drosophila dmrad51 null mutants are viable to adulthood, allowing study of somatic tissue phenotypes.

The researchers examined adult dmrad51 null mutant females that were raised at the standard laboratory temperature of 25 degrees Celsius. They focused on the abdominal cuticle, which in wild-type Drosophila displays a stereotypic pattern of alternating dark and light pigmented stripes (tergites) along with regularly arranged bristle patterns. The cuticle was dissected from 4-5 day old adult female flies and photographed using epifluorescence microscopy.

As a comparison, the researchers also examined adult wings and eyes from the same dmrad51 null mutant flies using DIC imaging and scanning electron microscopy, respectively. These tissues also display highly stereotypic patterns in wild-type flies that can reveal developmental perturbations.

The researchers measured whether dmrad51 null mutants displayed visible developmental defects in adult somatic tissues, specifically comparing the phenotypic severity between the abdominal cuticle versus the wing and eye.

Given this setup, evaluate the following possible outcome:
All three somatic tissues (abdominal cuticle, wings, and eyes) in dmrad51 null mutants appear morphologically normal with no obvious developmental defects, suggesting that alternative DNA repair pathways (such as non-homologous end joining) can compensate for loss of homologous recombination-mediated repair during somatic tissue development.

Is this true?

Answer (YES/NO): NO